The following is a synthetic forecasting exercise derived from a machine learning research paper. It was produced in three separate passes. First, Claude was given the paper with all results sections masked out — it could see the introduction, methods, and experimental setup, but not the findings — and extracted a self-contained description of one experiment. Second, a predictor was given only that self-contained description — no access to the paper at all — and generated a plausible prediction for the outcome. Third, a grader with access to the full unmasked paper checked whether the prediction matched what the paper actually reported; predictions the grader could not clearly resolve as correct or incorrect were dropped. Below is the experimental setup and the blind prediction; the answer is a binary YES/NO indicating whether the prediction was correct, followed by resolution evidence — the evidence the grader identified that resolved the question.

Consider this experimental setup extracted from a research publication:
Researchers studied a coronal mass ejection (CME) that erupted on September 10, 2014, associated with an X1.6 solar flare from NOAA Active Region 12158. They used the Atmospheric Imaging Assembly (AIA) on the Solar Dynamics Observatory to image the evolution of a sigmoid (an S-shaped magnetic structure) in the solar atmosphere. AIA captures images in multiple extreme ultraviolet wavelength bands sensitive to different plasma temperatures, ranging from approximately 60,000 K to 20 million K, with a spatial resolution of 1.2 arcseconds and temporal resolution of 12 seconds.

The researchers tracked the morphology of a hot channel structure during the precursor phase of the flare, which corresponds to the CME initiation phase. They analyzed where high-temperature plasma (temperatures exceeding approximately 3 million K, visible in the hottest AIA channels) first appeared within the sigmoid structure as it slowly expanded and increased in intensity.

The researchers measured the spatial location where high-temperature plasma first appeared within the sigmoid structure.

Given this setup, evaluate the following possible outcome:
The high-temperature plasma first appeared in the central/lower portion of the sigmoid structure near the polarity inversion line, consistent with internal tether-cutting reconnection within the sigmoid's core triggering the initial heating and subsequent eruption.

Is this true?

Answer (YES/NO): NO